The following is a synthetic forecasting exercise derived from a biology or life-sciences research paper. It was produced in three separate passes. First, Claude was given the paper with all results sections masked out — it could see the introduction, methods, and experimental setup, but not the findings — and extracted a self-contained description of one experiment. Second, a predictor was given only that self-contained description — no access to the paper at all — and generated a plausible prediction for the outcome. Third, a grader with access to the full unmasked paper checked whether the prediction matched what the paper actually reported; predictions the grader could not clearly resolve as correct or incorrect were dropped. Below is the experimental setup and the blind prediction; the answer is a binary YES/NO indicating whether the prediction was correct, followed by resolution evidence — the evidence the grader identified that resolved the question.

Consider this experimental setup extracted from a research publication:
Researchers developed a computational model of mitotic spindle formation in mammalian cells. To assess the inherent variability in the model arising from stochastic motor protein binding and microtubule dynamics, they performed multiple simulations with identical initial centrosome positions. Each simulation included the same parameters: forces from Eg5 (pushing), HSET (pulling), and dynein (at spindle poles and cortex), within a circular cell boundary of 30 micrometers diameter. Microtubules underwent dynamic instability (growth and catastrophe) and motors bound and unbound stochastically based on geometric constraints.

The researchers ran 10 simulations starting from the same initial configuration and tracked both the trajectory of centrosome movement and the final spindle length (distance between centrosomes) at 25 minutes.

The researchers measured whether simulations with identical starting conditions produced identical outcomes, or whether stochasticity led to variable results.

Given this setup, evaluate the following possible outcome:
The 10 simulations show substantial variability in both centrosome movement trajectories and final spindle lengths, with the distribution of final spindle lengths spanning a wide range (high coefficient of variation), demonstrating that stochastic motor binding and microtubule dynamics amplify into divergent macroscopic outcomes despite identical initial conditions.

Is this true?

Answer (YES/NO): NO